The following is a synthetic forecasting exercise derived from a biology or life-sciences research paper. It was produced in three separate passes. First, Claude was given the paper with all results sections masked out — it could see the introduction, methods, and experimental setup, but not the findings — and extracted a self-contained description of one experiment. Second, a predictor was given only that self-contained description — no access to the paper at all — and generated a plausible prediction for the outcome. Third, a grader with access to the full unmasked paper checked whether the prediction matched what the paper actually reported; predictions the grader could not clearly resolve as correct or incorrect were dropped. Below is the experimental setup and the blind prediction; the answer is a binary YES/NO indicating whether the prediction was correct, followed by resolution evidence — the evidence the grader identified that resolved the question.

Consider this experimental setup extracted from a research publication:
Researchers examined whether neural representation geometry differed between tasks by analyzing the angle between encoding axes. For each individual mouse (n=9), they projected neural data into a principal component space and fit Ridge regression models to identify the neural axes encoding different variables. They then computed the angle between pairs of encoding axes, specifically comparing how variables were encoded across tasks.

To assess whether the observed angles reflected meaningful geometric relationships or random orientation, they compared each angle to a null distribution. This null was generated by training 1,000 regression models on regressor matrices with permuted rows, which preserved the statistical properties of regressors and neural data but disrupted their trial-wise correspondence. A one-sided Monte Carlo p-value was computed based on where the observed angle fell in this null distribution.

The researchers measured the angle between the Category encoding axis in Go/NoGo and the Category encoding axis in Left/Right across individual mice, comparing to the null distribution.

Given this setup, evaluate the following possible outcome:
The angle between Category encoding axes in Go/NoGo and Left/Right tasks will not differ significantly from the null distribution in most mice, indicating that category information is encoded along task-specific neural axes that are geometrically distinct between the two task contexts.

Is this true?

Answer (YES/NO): NO